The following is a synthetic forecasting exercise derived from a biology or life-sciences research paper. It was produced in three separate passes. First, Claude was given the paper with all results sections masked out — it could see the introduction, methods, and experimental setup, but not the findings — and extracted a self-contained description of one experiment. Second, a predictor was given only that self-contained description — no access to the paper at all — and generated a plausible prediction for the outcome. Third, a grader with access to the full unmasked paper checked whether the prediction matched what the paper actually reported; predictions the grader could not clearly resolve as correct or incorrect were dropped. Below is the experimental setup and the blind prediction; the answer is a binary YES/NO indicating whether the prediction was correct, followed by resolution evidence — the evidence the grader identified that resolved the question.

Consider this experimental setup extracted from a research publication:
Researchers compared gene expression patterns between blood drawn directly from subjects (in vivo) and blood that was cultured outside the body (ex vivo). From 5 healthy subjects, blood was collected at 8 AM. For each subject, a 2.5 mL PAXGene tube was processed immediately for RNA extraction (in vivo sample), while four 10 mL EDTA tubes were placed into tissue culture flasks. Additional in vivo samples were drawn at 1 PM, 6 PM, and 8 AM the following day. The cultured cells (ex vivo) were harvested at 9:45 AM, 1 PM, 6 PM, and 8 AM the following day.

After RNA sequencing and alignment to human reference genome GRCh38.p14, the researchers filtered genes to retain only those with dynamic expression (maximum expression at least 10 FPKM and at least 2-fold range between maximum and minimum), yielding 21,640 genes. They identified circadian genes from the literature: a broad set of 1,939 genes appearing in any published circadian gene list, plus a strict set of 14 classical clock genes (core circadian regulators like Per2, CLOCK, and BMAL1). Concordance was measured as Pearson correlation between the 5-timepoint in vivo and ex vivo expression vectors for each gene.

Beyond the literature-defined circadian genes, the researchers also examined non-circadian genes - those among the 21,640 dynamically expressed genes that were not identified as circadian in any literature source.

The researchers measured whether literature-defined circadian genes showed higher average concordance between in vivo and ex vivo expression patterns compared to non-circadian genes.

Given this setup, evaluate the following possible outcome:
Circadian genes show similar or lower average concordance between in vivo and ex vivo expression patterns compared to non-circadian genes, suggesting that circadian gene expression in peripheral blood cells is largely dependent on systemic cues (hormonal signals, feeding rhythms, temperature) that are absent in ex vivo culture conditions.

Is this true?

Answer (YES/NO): NO